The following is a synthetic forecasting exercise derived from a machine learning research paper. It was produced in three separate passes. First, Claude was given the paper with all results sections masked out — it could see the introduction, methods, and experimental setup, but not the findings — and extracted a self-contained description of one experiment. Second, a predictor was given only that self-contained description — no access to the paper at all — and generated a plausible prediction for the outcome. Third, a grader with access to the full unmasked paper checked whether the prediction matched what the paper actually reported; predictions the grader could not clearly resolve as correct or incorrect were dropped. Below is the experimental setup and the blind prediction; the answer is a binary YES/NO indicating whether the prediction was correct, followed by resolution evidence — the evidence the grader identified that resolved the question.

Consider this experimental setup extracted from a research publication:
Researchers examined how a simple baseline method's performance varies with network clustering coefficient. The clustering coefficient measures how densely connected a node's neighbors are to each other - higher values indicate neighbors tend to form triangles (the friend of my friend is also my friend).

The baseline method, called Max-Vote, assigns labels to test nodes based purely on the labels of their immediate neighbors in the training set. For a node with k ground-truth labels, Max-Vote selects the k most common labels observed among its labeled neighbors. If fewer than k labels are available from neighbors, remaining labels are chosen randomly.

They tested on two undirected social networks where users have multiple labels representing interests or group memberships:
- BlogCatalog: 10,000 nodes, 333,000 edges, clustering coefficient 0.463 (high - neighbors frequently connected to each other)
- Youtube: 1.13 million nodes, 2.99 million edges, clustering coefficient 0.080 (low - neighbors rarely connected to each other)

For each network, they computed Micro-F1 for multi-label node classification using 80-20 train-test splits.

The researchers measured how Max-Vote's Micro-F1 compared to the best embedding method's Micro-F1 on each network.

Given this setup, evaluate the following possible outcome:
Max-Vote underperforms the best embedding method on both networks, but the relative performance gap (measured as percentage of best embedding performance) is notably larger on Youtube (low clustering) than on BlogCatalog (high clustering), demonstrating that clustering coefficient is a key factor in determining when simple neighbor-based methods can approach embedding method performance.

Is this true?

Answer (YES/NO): YES